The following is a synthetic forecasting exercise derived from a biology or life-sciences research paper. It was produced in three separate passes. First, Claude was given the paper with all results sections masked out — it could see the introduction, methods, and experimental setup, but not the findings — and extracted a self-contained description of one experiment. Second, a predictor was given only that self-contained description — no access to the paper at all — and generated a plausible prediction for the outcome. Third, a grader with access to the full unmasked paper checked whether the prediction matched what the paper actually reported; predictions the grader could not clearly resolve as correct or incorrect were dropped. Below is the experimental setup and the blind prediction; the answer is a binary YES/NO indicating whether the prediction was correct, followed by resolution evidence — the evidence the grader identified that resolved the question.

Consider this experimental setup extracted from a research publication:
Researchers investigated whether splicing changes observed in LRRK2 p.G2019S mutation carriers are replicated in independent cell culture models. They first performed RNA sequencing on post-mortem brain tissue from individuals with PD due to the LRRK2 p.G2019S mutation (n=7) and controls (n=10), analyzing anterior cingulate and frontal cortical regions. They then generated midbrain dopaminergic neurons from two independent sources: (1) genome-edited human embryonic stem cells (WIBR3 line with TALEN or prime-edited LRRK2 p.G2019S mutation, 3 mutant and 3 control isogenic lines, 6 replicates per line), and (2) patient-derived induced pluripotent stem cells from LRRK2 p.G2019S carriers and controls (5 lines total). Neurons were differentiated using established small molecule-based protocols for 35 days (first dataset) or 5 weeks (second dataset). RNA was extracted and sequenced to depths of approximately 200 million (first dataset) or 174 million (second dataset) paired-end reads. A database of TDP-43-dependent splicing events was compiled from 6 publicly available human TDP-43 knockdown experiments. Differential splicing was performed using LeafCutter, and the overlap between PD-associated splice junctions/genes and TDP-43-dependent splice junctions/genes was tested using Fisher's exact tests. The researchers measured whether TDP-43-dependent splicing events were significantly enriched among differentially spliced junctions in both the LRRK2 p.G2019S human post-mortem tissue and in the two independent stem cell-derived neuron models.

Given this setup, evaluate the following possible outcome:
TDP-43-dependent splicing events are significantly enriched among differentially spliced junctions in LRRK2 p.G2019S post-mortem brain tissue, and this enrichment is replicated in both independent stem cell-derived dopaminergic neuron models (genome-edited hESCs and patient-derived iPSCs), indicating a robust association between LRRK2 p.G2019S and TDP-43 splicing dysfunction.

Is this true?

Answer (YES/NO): YES